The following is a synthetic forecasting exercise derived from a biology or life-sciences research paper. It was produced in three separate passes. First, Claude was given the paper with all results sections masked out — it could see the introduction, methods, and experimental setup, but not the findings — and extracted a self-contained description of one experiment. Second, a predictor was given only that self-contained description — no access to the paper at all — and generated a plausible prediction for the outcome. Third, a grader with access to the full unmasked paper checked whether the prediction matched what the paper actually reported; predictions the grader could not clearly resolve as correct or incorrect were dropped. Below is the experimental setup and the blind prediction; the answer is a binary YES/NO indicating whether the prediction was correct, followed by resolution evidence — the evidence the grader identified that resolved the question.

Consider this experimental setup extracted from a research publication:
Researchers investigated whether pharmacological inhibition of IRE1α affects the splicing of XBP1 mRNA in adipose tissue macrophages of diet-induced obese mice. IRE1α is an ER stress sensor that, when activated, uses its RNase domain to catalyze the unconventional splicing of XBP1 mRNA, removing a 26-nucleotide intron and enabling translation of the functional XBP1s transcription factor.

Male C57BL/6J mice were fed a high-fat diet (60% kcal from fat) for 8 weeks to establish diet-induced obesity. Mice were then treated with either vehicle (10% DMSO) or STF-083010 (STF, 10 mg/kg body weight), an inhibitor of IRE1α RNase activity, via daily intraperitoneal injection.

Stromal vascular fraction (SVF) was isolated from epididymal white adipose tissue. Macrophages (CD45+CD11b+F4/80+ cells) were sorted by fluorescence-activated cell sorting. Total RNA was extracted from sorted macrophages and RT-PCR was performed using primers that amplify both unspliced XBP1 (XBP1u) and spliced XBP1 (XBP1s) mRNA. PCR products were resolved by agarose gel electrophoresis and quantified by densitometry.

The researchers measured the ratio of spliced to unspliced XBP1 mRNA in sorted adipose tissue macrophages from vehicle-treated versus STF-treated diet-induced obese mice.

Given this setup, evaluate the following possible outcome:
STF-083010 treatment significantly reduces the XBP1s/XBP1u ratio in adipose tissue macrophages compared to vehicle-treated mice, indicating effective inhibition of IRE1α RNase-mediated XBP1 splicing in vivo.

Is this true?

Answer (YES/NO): YES